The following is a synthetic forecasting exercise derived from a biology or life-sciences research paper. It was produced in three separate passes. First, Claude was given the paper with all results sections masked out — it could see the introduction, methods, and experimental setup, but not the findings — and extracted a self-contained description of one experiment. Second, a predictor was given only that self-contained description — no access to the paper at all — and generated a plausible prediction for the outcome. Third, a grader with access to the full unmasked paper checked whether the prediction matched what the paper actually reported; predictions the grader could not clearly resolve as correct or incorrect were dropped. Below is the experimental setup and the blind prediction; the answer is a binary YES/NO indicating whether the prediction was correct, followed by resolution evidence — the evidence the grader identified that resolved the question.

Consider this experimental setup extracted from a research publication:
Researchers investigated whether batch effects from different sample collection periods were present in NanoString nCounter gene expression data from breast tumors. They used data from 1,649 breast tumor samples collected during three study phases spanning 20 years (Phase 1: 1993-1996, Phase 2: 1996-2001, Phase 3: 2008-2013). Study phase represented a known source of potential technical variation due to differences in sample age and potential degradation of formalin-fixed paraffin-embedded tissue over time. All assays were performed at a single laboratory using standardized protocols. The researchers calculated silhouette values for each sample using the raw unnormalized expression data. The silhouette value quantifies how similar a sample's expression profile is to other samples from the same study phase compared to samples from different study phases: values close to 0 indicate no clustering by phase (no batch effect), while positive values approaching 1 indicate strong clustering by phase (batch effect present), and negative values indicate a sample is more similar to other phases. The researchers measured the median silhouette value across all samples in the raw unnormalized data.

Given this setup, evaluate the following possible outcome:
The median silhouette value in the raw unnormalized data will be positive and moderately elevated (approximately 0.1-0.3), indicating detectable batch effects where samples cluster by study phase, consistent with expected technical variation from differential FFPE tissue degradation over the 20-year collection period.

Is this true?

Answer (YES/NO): NO